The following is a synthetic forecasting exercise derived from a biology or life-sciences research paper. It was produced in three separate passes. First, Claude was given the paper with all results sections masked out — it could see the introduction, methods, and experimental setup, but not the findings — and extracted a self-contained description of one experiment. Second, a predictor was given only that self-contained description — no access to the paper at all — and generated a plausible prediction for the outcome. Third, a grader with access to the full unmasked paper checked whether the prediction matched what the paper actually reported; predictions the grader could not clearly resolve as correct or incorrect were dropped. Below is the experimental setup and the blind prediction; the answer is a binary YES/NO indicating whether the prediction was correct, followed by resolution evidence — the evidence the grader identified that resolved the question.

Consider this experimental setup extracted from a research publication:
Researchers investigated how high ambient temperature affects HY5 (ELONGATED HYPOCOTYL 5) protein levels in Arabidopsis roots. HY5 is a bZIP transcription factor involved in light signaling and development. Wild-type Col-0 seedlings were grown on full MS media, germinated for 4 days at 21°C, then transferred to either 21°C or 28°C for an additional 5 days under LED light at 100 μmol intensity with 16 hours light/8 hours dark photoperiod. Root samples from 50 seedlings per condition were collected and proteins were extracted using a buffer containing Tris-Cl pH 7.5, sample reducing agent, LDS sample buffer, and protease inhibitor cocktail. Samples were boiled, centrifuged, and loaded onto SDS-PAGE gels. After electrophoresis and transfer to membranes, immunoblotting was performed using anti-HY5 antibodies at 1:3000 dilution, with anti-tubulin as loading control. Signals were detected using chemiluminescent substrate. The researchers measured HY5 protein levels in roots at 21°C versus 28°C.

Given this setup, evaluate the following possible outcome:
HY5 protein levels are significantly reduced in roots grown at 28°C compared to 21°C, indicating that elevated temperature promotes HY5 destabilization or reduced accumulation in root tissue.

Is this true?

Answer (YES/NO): NO